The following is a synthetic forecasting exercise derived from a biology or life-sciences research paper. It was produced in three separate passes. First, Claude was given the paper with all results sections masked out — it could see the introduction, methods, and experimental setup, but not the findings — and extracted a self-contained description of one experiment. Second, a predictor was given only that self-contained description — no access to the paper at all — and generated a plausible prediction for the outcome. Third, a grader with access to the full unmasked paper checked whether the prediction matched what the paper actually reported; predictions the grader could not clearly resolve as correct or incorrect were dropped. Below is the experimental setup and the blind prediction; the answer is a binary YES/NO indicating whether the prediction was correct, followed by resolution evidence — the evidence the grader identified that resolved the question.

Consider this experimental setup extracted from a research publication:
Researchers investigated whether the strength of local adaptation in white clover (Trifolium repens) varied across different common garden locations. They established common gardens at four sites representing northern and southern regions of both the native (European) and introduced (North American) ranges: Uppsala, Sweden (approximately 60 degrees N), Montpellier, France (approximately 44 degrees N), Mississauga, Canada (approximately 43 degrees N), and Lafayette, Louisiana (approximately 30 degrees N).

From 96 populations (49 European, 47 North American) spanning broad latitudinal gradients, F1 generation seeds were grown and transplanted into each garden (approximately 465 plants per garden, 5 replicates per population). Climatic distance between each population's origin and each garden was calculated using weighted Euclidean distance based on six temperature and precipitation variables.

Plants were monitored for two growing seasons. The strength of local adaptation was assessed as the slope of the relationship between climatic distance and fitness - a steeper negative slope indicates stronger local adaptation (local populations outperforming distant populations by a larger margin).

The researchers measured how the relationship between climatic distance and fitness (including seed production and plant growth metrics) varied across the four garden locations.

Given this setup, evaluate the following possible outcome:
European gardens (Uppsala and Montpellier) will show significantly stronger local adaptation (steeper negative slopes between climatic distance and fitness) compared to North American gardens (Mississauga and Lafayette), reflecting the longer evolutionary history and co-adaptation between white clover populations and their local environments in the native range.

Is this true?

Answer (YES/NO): NO